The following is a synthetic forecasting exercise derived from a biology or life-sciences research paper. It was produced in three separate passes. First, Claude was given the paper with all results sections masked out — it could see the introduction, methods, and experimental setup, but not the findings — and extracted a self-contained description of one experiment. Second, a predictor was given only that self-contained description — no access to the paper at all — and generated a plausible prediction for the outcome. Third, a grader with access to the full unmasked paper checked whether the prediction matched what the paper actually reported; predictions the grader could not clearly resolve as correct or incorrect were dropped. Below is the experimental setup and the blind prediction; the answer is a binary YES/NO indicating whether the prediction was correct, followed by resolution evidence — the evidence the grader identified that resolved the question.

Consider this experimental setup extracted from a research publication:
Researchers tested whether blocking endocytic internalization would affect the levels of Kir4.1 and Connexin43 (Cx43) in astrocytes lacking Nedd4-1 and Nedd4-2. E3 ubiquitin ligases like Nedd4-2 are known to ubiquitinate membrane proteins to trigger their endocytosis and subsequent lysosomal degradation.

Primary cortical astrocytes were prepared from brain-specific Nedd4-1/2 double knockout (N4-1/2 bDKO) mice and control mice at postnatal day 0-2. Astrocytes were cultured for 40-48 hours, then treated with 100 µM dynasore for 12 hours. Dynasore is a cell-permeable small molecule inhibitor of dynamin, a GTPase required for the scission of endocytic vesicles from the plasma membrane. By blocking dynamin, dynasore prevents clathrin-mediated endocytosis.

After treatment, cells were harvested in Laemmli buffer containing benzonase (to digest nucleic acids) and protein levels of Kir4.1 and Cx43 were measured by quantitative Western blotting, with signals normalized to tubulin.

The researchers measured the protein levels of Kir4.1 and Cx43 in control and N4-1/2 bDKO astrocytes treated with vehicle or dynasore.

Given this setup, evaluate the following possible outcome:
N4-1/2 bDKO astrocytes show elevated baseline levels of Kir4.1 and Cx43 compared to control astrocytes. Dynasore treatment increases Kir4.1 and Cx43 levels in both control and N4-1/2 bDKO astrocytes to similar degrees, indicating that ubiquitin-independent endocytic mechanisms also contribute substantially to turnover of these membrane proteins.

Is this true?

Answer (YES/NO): NO